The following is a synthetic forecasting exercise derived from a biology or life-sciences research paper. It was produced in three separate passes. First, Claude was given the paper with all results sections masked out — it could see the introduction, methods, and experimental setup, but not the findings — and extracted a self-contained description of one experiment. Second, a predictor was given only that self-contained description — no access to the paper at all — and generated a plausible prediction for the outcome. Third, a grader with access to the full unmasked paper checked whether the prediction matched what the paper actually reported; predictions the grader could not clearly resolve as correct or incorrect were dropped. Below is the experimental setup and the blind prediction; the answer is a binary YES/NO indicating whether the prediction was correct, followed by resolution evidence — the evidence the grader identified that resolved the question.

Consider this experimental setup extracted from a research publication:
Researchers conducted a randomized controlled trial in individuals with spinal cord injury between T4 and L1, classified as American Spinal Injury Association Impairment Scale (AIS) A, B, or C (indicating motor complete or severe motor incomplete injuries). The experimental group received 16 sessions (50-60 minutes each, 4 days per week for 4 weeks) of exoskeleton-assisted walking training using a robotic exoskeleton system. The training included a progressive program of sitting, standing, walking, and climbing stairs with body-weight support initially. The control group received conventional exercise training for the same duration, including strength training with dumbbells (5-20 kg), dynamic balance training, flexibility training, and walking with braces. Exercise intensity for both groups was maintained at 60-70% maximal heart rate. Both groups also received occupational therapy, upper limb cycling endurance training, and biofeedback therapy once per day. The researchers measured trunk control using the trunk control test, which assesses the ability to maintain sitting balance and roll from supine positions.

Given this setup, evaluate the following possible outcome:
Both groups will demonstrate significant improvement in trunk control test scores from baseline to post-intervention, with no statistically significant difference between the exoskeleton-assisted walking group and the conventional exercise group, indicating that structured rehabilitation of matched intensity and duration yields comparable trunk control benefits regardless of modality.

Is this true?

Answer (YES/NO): YES